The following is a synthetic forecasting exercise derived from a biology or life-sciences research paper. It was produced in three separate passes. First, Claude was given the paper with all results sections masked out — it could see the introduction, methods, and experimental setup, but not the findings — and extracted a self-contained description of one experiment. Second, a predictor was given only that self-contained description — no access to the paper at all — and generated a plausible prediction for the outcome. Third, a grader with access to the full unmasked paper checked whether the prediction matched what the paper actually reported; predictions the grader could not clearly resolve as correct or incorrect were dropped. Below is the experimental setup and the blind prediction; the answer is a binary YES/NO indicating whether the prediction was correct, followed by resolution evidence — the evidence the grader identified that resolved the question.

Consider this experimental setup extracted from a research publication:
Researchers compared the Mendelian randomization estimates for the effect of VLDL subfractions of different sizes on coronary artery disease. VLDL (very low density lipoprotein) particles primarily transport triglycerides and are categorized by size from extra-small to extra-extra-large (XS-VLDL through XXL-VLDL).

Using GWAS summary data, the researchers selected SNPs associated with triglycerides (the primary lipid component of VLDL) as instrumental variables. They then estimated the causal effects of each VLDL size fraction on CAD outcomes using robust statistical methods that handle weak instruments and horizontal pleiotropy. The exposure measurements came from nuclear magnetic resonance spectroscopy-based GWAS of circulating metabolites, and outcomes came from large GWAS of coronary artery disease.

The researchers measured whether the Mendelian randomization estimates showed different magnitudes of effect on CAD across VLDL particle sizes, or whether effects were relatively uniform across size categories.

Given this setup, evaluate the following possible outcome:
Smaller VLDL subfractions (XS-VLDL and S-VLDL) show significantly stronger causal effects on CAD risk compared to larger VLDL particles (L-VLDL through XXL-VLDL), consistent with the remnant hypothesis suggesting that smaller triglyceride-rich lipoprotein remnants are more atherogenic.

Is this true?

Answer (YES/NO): NO